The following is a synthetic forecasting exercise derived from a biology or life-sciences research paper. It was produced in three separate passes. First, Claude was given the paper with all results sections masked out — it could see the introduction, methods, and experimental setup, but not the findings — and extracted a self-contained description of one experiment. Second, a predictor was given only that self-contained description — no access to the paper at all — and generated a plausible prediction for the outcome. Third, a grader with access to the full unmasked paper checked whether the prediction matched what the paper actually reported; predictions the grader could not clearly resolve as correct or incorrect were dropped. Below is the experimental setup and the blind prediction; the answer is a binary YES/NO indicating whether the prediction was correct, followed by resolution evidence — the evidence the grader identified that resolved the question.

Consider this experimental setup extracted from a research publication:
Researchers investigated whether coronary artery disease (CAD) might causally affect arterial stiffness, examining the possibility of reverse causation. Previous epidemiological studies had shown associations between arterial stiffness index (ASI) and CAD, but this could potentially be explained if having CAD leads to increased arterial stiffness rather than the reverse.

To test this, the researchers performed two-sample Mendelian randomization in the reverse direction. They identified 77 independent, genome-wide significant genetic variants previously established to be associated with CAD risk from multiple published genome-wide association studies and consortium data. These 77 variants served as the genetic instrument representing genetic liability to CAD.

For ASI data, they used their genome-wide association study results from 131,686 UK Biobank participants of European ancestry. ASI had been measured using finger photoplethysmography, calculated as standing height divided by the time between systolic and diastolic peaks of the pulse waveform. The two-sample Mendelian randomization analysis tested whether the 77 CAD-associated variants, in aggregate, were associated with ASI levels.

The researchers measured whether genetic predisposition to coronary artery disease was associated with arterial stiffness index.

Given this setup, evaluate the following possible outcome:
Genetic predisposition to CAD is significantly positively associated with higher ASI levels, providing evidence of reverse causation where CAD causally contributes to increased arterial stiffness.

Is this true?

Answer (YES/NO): NO